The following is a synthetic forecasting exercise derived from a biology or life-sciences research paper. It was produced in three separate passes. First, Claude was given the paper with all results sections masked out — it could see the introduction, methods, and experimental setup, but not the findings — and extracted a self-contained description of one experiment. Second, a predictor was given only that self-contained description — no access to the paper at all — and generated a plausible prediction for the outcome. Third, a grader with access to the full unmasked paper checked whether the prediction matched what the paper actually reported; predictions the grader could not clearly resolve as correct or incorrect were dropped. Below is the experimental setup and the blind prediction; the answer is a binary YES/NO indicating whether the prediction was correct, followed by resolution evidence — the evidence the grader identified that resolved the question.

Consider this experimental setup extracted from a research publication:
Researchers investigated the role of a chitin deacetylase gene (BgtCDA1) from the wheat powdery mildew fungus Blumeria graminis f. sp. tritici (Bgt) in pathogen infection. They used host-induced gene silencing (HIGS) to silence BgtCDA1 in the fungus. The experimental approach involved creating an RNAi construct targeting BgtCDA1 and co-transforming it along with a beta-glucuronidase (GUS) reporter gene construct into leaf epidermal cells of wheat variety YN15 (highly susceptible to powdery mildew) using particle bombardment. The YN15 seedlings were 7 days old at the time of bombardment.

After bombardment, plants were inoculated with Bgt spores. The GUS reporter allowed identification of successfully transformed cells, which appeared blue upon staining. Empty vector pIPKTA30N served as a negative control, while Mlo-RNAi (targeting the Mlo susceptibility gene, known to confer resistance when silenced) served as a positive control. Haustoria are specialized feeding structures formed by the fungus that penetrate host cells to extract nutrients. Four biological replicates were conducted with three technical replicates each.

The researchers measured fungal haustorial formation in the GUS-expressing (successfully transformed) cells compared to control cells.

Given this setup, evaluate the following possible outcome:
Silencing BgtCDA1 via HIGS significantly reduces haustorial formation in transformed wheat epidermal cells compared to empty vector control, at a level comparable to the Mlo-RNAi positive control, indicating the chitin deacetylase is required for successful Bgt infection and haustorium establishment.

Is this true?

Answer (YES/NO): NO